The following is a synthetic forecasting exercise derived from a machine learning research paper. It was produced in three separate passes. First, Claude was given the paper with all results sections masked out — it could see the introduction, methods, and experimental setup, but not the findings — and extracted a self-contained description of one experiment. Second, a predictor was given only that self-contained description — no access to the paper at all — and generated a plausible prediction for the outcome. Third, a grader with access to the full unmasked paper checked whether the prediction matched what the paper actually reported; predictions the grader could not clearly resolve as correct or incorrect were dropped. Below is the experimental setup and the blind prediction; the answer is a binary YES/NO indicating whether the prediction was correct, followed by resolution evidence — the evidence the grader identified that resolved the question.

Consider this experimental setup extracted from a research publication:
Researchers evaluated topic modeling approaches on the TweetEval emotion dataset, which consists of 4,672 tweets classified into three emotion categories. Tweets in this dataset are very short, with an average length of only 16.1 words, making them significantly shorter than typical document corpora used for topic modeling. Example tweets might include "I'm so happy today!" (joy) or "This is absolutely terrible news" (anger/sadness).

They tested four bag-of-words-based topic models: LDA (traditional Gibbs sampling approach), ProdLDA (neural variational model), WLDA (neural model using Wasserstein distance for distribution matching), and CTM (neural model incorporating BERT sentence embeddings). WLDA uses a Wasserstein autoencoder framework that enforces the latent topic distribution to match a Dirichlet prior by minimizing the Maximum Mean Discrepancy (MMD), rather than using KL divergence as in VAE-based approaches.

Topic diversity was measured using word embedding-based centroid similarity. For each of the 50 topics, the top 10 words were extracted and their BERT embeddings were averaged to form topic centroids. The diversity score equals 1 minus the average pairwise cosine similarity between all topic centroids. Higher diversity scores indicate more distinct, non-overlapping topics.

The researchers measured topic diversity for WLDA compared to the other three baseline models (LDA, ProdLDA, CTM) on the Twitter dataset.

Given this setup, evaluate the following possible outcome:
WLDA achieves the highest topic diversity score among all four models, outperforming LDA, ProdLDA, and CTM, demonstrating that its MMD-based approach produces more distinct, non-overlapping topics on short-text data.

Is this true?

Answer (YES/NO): NO